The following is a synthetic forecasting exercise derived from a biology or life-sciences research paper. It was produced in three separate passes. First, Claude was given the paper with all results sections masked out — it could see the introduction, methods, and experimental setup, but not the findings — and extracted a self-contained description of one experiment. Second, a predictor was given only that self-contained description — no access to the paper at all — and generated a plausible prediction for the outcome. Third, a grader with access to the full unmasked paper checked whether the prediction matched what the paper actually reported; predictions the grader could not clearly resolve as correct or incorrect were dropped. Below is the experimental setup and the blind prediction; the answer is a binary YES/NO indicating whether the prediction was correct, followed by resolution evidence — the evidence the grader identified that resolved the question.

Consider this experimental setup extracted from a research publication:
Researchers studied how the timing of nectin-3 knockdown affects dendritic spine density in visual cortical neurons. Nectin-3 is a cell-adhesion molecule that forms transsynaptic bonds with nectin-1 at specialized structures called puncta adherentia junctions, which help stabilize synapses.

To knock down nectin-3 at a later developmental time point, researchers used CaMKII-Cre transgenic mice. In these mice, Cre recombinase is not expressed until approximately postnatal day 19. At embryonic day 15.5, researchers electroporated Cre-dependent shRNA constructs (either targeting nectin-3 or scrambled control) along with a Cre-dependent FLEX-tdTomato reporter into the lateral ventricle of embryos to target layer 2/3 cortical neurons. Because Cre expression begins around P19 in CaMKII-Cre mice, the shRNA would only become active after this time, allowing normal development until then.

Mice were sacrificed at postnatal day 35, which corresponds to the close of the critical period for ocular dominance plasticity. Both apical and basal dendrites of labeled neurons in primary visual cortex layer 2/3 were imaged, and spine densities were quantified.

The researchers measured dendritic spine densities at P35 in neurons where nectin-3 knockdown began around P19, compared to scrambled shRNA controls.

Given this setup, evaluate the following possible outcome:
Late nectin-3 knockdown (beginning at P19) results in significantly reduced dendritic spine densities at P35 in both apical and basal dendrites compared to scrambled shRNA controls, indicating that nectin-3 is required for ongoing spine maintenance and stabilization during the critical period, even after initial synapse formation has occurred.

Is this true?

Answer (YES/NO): NO